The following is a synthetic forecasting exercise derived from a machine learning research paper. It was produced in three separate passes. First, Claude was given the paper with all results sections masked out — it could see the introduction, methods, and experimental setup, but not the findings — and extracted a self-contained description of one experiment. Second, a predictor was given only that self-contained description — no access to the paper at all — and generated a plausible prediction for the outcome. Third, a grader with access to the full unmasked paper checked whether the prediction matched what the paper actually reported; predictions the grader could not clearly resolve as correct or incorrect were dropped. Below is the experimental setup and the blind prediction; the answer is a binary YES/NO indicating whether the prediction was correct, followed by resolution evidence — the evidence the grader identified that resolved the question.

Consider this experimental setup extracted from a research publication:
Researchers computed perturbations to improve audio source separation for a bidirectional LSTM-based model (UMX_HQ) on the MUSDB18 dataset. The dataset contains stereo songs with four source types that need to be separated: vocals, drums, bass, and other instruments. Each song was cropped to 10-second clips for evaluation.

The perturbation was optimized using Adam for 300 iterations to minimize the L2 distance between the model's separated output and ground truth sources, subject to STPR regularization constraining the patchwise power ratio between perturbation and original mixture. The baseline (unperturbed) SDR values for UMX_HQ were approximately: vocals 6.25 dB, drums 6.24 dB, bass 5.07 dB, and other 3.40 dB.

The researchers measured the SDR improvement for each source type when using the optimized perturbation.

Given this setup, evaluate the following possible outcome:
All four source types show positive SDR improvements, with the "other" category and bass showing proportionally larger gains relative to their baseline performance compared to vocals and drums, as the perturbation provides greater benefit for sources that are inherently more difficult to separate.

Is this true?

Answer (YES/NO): NO